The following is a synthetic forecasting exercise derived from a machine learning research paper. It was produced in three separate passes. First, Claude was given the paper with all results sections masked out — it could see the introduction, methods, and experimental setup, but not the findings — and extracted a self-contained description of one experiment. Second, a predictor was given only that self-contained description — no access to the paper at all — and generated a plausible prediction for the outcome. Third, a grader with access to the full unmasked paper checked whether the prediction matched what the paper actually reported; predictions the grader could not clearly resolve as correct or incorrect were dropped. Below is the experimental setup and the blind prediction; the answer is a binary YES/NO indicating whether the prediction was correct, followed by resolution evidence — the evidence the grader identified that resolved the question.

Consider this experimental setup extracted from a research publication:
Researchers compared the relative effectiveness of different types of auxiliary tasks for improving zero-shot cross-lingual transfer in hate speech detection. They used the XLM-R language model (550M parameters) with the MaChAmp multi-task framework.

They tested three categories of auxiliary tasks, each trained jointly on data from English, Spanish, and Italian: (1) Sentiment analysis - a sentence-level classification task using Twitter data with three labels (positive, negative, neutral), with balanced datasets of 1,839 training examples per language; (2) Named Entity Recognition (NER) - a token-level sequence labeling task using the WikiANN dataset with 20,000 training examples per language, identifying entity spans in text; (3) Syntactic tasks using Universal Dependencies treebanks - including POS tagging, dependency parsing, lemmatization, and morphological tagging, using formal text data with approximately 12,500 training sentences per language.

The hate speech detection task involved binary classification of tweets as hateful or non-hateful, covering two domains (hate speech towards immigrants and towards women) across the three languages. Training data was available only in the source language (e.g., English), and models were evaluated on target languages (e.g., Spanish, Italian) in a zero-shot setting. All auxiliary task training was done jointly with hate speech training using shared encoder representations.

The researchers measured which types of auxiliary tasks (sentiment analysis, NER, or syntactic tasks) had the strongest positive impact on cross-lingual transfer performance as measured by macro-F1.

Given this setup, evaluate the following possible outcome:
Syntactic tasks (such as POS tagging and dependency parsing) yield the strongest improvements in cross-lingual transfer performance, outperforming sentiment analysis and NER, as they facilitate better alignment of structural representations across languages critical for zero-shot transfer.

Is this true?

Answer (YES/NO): NO